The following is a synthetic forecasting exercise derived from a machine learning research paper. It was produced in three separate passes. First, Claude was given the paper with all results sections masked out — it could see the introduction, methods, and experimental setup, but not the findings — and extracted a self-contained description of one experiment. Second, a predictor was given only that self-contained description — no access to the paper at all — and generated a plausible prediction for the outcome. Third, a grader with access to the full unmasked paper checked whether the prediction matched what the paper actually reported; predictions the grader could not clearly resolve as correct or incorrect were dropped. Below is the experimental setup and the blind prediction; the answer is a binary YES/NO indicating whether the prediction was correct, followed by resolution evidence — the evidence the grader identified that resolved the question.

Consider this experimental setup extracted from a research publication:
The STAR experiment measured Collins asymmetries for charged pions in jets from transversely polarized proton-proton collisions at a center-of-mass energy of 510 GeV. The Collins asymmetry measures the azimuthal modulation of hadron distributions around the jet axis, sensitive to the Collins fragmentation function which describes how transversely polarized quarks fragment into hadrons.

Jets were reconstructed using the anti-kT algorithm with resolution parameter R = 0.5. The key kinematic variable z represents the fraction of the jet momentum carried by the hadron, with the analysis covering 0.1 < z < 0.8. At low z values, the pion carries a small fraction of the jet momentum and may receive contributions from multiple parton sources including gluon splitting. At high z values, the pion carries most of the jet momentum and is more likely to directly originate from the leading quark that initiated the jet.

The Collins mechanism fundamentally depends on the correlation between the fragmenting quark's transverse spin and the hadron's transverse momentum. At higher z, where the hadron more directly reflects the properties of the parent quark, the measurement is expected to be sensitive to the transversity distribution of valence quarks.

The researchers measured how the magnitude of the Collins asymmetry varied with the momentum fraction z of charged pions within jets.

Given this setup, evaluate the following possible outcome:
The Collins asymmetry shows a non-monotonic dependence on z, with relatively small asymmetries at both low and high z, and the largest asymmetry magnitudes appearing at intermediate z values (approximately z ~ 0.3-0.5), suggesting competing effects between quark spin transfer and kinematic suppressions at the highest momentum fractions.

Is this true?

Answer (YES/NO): NO